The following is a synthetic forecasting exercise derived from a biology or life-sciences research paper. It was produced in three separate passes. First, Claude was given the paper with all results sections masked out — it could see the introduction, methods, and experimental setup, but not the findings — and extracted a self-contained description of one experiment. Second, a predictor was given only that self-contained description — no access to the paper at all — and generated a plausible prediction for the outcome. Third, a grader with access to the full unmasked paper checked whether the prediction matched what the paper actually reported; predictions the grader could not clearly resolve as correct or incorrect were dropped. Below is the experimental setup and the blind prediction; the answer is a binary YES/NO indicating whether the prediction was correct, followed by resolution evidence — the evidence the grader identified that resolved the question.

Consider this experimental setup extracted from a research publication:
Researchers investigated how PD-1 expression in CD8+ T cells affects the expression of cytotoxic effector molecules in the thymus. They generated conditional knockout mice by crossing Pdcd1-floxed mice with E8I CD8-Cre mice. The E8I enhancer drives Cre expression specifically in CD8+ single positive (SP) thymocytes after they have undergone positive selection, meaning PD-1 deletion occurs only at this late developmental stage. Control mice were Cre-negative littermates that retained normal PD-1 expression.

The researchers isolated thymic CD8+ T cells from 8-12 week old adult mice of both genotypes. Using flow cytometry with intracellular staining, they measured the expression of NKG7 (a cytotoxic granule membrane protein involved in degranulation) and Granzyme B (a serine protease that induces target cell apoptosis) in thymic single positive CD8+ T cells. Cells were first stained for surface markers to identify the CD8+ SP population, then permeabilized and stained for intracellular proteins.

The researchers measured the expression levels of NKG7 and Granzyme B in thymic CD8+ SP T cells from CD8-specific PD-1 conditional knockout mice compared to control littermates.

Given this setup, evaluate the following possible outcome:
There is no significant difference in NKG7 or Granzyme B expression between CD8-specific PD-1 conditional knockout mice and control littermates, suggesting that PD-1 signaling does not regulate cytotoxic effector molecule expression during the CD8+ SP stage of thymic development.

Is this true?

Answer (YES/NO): NO